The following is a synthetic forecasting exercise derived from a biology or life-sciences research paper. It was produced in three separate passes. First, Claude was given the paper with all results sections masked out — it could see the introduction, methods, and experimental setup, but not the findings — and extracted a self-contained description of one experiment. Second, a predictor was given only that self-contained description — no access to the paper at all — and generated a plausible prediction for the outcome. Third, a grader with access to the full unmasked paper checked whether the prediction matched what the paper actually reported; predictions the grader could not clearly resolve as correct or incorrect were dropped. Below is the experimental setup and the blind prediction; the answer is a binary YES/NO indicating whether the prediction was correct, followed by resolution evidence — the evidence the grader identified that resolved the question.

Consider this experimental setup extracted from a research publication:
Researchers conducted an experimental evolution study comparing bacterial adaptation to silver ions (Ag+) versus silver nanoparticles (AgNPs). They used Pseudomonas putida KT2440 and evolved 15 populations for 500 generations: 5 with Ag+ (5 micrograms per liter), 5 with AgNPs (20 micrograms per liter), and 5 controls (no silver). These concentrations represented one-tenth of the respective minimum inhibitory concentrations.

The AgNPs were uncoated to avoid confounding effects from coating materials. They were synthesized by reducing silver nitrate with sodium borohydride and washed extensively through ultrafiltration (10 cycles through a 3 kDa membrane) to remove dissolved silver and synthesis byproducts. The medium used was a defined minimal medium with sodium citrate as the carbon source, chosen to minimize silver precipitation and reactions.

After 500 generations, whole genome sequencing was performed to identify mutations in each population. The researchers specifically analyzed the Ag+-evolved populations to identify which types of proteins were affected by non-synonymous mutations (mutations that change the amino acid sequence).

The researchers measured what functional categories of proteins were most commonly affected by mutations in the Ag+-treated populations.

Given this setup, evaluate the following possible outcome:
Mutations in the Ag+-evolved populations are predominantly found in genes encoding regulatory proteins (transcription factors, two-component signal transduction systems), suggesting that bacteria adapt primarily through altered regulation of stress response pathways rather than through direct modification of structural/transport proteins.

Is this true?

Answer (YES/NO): NO